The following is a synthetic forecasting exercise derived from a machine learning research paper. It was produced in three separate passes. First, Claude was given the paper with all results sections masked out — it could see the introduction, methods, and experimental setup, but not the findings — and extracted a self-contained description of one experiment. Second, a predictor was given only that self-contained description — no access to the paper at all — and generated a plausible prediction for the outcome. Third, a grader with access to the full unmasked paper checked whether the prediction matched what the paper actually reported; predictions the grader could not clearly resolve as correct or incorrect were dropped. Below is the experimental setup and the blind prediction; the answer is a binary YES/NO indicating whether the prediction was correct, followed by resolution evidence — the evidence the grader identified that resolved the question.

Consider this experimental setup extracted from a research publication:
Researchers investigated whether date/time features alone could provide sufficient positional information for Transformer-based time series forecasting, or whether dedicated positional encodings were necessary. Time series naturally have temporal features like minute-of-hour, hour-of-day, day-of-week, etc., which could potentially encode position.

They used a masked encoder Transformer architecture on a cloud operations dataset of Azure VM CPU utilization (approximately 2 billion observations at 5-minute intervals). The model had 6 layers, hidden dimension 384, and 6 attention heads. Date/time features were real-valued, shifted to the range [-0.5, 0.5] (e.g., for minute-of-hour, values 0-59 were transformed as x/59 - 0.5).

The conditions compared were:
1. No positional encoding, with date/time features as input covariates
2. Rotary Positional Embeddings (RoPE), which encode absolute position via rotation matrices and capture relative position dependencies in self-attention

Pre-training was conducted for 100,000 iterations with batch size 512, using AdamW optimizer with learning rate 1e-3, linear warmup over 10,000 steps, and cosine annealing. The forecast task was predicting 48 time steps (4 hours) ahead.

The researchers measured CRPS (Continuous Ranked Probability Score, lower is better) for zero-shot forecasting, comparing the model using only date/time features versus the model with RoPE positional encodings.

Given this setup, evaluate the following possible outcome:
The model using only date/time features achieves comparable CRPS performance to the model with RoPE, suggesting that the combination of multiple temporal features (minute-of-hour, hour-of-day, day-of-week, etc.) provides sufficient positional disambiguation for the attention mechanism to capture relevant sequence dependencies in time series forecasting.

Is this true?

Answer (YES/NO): NO